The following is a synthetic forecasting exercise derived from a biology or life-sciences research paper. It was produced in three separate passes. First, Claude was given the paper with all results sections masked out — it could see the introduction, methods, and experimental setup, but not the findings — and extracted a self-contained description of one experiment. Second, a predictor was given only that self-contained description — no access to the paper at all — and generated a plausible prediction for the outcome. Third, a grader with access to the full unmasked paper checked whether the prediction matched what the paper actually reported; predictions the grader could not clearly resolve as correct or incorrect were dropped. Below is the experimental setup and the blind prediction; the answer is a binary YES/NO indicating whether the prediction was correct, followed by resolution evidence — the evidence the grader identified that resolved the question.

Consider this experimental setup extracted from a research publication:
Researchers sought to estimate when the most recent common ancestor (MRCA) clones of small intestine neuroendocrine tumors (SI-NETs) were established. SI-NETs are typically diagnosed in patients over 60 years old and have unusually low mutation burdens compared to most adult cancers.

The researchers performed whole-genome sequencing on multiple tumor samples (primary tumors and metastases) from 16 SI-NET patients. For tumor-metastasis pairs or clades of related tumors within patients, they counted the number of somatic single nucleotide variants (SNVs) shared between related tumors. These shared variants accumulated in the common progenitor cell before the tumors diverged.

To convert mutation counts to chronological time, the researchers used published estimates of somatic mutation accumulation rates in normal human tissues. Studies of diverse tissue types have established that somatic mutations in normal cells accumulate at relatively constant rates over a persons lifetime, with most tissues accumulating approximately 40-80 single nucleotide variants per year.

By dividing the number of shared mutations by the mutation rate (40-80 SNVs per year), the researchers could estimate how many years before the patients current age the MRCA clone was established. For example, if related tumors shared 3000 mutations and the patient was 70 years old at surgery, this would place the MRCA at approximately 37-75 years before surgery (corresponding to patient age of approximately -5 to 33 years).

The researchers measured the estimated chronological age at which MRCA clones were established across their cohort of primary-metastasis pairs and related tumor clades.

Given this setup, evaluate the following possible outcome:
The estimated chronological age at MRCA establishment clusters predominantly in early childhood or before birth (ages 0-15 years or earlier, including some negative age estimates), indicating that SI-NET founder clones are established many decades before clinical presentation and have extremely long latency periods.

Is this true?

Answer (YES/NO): NO